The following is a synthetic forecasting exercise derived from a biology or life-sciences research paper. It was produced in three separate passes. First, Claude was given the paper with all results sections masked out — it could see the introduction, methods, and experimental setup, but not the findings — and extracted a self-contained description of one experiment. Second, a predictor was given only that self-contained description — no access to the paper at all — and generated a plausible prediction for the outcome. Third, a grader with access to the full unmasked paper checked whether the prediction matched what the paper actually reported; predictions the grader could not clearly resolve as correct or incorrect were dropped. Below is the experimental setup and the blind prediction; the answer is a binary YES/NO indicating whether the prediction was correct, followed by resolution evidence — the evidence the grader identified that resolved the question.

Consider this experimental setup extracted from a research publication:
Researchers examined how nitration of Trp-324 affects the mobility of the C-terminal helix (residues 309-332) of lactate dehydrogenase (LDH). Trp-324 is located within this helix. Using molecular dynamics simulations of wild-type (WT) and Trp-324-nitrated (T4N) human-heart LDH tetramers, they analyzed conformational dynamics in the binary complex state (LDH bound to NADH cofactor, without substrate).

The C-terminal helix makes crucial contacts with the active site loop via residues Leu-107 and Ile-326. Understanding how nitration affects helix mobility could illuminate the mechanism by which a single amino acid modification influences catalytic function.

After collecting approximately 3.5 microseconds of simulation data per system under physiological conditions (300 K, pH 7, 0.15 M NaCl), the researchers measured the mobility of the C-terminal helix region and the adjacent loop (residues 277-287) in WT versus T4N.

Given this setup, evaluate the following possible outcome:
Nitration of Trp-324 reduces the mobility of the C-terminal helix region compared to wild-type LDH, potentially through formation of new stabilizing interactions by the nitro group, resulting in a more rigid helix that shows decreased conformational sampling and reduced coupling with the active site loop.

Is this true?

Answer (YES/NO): NO